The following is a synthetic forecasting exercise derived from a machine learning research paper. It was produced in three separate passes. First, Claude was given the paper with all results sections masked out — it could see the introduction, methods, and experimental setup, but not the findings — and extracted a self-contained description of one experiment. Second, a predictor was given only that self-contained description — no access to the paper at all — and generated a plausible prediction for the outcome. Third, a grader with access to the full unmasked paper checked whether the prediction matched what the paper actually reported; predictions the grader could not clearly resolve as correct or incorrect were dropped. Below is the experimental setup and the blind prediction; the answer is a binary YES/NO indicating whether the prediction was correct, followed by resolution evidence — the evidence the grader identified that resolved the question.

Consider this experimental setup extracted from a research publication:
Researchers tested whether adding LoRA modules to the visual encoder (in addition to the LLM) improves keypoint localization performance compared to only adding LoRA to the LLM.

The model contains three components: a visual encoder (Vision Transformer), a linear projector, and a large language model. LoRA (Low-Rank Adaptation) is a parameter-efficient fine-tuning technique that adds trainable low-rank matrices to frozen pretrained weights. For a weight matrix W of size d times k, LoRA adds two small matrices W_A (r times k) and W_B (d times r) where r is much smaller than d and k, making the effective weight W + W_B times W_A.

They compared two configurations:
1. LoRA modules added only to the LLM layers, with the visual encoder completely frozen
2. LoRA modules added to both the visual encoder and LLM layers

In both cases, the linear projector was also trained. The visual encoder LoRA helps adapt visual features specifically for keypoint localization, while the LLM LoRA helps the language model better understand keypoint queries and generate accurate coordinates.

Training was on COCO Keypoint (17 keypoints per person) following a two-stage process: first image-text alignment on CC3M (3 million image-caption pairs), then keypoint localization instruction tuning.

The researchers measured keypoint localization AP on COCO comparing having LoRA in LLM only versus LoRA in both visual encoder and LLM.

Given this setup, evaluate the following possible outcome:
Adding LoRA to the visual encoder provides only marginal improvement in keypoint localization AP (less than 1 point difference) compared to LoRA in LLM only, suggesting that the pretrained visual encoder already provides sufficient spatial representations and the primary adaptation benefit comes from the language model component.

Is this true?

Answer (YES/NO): NO